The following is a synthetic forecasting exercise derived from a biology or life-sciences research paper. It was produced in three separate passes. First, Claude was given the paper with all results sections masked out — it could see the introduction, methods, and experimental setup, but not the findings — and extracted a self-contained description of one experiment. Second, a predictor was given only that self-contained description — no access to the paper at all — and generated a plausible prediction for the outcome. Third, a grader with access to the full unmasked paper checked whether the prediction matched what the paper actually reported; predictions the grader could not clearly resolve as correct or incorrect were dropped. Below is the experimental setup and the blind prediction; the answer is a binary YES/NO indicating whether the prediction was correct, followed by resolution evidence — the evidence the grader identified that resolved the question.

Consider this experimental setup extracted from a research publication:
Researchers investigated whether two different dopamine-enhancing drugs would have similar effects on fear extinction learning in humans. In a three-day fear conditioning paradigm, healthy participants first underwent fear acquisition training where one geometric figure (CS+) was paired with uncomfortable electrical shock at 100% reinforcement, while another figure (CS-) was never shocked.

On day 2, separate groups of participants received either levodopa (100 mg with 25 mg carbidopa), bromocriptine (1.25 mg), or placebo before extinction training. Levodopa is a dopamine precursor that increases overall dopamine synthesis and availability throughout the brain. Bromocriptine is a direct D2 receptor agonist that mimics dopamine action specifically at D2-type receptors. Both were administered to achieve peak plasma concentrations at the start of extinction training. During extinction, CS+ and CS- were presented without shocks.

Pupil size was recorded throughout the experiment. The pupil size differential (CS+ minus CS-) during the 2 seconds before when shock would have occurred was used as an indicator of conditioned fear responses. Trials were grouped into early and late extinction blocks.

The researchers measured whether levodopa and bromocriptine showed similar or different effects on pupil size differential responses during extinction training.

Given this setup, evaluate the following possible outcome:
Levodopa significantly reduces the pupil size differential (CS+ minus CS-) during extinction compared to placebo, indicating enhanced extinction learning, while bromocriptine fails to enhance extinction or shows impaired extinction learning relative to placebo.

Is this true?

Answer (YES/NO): NO